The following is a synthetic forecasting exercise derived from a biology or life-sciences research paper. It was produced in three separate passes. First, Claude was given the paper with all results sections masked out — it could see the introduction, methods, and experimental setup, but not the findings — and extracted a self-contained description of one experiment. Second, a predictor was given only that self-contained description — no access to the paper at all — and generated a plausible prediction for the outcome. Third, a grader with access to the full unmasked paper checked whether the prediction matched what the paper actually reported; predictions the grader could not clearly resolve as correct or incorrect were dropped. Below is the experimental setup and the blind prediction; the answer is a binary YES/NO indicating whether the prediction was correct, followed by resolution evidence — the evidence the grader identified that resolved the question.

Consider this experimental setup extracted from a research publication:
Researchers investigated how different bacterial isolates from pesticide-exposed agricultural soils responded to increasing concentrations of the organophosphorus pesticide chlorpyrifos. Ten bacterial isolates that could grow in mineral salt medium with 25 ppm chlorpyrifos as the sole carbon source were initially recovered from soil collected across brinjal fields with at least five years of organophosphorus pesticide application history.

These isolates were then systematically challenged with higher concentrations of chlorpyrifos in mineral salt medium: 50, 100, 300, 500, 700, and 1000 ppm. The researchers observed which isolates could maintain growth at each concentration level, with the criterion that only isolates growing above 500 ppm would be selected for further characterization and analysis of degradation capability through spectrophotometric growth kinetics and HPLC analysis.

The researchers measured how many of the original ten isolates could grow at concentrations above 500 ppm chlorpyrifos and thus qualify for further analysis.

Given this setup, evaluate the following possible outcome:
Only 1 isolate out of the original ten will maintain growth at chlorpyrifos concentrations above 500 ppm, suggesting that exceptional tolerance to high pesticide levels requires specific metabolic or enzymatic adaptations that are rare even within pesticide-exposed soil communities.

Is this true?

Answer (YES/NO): NO